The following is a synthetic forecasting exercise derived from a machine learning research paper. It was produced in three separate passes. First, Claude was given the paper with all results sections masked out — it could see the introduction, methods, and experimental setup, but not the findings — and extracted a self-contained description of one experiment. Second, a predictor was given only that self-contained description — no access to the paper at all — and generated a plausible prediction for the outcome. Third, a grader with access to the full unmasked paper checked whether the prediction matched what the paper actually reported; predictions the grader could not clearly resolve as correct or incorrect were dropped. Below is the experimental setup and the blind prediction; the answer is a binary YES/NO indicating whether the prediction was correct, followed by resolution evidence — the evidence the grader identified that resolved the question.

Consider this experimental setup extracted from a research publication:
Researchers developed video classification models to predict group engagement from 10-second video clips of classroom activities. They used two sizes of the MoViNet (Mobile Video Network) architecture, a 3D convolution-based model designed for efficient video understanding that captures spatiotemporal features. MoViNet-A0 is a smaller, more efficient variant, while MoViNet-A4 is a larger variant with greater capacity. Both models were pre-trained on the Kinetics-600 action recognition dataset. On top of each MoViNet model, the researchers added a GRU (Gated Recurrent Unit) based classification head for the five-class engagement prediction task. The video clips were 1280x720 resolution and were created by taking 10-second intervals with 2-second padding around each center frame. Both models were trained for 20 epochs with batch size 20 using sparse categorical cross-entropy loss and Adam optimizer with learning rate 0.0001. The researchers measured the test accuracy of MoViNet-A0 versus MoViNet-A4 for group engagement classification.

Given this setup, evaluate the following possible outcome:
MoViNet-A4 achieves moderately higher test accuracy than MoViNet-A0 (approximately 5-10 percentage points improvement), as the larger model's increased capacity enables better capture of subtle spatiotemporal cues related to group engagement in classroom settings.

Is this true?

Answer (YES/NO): YES